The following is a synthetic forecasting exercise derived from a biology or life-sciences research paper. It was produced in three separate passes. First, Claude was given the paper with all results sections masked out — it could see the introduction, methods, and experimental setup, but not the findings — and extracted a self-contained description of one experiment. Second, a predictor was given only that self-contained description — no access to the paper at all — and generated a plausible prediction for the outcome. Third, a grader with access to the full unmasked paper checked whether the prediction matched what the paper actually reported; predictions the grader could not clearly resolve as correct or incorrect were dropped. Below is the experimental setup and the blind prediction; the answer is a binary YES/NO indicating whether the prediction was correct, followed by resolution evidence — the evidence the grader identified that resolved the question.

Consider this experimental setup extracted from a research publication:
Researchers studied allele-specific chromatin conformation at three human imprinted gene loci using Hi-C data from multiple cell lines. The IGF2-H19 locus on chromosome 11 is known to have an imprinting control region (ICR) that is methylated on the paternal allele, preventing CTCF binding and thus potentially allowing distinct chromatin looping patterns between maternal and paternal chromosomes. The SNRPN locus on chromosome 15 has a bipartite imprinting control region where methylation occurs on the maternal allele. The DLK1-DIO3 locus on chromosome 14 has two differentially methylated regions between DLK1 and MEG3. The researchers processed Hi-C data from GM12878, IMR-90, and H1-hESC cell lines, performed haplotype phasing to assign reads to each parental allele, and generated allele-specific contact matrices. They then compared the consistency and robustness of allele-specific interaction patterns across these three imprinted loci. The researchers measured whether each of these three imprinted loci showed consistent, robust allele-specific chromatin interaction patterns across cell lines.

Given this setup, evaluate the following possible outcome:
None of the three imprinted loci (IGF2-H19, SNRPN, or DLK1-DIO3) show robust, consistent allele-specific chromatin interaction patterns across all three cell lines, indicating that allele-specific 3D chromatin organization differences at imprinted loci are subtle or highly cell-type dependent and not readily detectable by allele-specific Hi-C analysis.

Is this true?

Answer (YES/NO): NO